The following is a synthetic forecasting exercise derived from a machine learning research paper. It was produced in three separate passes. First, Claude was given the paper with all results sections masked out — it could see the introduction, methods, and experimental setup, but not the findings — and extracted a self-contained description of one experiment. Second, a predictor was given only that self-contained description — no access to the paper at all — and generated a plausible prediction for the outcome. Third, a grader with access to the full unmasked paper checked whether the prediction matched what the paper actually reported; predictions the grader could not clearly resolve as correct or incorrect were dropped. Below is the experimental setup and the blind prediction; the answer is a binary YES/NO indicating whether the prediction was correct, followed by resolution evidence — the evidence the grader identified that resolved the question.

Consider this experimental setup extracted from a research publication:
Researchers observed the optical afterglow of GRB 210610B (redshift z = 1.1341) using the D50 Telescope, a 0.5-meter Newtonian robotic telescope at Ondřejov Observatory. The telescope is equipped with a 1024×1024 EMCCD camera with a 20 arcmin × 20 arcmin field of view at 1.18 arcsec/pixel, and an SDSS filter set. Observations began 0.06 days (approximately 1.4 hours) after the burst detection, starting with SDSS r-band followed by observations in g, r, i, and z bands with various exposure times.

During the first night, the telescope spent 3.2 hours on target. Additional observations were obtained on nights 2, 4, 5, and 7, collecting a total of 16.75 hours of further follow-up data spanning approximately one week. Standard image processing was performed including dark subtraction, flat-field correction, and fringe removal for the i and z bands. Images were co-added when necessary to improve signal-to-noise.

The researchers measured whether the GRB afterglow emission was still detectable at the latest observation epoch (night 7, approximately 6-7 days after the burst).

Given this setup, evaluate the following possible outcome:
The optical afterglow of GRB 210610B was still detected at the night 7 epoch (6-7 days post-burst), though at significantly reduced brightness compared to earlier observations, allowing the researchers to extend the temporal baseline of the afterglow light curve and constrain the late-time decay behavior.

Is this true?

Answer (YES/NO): YES